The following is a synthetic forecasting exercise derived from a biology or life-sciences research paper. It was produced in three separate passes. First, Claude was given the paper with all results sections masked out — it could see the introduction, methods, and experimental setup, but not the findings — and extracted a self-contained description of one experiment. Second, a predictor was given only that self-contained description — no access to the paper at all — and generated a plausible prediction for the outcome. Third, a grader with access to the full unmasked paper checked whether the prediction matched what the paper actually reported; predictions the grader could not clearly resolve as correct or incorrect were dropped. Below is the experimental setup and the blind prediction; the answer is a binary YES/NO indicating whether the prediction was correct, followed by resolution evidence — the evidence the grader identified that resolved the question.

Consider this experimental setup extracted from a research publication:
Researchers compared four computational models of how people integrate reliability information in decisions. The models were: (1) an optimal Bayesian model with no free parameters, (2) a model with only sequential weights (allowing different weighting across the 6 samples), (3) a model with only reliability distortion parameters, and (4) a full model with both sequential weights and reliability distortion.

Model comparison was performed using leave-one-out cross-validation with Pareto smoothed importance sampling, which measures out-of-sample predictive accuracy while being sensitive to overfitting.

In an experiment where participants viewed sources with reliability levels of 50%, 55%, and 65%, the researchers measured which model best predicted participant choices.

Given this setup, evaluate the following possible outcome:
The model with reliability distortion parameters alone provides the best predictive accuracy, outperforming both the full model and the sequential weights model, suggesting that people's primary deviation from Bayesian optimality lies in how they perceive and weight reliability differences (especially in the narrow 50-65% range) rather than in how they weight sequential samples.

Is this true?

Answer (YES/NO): NO